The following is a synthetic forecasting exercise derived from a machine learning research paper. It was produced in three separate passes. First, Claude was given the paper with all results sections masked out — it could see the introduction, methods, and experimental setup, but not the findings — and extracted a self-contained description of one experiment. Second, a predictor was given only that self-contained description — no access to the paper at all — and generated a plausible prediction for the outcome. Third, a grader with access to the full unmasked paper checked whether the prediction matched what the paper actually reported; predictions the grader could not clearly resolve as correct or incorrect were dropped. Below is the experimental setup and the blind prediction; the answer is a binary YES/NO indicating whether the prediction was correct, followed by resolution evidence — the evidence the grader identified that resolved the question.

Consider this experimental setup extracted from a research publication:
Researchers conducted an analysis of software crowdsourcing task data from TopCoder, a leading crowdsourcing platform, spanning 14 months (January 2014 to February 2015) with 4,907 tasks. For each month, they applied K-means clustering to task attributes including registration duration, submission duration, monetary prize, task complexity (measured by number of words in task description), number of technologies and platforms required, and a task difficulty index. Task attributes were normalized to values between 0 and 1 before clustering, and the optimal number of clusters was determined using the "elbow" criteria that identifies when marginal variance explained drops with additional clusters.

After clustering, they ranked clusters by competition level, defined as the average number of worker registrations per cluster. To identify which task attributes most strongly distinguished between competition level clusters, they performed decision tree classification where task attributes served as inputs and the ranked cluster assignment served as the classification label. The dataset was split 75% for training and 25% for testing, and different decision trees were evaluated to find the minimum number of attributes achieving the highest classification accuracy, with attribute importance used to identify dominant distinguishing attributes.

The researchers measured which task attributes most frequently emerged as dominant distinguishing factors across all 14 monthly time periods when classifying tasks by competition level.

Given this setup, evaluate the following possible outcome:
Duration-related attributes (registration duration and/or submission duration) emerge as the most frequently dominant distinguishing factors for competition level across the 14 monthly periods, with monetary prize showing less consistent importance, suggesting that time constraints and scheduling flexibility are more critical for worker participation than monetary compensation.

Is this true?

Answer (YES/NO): NO